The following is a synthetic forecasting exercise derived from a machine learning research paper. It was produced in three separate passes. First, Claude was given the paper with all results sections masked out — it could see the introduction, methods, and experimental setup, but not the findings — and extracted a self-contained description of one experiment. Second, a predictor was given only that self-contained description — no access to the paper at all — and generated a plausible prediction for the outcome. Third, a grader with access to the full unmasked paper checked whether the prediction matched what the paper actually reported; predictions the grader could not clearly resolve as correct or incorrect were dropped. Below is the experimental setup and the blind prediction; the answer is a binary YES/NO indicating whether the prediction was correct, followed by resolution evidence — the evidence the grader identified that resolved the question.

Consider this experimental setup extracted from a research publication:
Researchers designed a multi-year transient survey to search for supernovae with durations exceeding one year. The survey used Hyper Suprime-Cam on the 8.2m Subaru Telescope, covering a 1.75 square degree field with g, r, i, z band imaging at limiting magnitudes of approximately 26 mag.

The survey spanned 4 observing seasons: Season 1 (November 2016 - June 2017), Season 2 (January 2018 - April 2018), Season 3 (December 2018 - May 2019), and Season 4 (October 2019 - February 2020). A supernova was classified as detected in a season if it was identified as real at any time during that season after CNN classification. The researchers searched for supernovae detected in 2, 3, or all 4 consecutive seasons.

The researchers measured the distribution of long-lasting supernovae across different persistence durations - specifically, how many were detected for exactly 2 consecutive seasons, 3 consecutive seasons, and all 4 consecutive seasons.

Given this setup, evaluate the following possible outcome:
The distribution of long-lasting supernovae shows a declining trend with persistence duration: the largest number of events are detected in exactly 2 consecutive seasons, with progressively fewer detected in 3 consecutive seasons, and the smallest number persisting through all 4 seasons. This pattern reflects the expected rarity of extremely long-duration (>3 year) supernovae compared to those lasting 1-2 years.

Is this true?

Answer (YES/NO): YES